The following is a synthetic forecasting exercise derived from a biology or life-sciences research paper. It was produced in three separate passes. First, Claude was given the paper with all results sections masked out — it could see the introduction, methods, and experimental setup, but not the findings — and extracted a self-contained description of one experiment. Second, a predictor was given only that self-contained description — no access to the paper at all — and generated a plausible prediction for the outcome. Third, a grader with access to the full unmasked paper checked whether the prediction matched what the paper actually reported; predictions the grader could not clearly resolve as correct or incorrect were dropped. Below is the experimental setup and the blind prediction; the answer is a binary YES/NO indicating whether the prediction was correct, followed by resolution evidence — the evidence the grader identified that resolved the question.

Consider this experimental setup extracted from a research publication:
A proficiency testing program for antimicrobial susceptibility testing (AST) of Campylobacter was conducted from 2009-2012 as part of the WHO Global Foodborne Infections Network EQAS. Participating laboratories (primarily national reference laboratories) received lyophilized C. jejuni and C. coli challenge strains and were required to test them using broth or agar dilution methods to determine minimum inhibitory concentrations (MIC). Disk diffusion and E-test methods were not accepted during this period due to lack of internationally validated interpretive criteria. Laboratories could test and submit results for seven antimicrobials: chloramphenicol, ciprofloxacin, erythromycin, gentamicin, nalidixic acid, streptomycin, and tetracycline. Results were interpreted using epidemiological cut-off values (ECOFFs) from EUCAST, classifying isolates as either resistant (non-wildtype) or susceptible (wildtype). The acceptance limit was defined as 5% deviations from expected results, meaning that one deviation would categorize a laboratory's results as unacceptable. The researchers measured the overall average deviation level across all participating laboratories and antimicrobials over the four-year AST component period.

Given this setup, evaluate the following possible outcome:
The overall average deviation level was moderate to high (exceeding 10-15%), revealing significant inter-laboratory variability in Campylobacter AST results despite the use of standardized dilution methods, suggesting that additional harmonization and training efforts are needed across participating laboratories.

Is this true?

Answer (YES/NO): NO